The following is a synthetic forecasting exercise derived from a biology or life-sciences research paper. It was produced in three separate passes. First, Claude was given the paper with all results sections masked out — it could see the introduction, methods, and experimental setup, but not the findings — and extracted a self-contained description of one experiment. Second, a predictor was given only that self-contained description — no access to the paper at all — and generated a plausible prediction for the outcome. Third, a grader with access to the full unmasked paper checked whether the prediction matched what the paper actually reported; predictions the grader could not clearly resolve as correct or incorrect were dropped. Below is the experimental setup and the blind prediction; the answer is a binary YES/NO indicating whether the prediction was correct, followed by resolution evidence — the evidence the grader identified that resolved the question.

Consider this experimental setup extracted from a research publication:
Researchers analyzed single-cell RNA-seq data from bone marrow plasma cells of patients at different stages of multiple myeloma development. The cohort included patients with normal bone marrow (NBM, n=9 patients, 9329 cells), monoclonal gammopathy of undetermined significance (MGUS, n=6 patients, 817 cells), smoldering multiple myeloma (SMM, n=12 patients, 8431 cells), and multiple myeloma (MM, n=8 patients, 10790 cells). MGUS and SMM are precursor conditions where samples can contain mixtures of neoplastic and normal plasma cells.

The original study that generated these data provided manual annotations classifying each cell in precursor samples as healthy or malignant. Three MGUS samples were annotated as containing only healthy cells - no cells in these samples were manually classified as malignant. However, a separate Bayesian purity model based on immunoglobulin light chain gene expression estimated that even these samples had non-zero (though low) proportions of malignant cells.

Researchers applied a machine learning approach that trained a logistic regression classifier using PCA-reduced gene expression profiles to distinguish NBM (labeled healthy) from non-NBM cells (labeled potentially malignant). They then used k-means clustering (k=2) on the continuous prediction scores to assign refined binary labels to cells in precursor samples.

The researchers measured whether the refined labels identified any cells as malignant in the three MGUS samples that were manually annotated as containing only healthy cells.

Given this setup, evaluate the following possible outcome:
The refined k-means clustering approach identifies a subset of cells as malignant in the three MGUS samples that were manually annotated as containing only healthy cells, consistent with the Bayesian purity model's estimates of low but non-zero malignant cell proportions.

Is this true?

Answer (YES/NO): YES